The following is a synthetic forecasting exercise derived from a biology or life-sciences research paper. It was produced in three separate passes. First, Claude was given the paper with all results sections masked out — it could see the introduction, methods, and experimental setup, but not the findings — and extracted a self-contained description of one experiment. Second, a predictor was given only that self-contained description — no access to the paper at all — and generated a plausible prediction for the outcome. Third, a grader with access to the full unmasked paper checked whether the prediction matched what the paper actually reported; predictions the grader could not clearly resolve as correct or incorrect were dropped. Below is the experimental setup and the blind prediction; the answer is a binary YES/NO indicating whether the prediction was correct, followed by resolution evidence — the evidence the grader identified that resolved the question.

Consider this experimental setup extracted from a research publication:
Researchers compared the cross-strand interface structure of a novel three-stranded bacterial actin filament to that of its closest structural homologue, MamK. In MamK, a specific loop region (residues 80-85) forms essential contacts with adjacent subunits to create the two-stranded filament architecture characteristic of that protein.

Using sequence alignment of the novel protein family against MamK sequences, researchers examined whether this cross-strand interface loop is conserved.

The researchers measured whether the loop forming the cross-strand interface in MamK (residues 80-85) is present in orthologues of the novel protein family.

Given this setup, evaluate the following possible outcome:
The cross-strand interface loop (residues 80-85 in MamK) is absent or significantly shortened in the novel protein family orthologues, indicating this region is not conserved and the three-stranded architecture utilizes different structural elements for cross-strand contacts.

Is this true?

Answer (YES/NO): YES